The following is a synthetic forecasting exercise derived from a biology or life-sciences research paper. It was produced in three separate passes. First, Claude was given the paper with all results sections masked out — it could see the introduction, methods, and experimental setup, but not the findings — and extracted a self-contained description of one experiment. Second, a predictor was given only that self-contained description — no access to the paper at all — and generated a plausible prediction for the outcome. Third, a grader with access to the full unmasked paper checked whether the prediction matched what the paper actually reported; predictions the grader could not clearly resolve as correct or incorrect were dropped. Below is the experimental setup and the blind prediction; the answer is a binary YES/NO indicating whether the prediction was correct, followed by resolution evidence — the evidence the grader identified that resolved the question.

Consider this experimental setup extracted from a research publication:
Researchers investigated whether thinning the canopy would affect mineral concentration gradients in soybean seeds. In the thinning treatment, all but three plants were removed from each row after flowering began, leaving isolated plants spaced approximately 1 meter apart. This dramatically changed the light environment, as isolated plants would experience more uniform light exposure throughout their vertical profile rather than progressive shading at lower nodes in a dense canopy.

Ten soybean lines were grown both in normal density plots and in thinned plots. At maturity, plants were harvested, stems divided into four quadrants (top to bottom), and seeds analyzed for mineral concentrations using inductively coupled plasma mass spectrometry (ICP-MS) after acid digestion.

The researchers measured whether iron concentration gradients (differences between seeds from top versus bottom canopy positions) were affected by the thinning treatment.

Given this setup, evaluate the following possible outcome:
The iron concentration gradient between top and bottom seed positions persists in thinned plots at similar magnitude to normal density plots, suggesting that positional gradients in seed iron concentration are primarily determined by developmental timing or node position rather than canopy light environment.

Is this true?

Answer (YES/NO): YES